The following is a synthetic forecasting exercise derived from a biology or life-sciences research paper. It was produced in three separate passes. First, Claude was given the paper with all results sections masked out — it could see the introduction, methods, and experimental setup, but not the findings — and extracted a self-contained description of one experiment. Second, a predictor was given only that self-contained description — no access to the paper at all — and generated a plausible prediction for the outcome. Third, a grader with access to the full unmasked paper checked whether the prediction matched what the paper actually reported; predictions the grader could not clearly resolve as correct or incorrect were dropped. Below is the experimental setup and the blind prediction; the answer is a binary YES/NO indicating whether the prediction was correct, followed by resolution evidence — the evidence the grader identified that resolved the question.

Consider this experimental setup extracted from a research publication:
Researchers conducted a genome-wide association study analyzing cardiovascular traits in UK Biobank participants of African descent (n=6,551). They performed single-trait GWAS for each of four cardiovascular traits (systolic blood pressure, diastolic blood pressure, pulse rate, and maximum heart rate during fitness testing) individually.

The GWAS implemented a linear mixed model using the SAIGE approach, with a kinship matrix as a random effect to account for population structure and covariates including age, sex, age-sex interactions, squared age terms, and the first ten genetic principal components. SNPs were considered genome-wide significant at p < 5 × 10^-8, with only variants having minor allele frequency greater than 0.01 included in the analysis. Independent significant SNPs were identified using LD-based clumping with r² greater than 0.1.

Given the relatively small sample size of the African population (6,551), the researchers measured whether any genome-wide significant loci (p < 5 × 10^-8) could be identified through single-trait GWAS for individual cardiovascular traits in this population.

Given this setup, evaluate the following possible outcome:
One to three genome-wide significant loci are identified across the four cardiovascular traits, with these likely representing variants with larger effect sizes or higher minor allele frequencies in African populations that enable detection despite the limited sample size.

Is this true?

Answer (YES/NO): YES